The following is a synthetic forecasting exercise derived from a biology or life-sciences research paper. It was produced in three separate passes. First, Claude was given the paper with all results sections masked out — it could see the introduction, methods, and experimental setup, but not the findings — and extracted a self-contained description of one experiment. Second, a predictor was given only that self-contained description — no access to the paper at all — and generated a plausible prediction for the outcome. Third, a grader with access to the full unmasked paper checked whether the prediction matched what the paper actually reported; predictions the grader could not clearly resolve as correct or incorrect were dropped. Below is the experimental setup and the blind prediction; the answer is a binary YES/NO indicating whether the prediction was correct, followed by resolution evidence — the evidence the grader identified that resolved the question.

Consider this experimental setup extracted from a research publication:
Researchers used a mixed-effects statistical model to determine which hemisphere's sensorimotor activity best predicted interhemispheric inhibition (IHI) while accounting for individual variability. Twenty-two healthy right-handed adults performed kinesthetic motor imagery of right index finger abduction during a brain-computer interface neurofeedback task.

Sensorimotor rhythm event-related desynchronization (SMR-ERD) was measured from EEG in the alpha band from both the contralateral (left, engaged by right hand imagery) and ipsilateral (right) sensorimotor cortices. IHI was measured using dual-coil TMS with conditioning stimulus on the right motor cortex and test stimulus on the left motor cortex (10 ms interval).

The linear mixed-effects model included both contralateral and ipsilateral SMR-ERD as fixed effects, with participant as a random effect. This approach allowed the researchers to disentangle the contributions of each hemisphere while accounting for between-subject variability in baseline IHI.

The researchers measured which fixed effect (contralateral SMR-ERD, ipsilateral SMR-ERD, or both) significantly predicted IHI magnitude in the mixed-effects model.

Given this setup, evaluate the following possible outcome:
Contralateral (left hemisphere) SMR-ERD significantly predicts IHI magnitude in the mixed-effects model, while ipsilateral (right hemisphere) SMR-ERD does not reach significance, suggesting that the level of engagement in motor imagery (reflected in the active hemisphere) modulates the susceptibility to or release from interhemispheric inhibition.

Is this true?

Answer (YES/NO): NO